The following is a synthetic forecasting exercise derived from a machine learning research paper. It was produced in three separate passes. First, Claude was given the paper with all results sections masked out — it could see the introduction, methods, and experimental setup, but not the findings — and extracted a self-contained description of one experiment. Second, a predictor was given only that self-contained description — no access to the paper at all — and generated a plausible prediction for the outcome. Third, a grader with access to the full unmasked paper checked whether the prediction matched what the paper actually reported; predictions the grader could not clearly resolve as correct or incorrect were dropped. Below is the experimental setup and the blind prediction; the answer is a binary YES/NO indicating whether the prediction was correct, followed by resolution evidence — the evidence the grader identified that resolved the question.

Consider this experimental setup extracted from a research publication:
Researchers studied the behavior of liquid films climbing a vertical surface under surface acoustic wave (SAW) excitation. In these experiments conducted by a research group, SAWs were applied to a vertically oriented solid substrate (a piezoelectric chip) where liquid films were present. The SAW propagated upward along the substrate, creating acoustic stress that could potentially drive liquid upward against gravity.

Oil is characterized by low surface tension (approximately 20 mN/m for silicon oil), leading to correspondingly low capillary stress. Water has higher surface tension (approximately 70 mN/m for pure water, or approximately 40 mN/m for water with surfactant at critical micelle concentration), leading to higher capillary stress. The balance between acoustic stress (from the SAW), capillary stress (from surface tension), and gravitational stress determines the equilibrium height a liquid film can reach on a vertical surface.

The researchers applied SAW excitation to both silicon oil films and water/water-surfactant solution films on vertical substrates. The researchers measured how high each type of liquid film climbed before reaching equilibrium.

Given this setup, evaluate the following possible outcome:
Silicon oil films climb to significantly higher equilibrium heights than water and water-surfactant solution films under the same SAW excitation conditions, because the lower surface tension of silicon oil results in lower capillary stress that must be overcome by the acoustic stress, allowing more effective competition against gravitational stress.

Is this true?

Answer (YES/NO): YES